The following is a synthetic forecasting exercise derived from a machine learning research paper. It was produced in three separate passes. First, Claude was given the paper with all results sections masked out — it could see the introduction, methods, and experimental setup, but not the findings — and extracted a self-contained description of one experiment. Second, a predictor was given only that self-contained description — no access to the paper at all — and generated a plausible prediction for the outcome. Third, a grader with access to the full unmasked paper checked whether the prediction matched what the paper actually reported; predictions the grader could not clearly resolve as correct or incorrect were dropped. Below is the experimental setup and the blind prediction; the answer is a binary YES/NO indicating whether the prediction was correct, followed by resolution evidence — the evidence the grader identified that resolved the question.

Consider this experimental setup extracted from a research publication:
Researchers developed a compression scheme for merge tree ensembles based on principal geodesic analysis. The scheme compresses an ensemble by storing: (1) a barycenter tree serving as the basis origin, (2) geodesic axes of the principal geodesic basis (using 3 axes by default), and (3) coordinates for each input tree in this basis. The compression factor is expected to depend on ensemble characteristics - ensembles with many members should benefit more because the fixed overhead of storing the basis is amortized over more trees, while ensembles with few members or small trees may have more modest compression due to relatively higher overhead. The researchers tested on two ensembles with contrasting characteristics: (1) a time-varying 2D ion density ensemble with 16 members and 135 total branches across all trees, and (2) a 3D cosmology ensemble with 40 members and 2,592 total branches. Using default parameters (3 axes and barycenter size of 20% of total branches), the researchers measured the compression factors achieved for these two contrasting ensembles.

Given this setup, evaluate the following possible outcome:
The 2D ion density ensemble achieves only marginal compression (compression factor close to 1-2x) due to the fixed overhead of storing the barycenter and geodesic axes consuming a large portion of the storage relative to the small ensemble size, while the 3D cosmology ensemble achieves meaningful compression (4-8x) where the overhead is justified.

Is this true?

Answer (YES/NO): NO